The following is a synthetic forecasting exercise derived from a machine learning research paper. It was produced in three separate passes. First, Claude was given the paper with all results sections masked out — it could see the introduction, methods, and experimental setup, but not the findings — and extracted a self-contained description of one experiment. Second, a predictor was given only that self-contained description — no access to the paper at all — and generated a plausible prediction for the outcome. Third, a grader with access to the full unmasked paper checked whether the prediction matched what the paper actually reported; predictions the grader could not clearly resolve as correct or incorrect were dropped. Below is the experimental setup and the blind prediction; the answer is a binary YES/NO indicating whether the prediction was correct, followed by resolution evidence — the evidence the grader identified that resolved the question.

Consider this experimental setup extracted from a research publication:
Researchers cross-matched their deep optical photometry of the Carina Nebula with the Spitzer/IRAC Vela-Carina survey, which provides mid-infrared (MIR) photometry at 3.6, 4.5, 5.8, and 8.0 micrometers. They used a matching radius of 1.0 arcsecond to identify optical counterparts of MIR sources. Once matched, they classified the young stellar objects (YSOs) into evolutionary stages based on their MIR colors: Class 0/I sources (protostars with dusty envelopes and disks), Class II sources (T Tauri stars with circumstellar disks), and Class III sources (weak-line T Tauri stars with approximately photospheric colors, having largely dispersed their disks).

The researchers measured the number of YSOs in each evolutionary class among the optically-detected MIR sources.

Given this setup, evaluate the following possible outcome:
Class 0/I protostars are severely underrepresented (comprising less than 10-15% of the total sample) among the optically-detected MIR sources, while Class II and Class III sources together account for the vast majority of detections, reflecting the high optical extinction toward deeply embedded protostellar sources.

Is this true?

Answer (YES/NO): YES